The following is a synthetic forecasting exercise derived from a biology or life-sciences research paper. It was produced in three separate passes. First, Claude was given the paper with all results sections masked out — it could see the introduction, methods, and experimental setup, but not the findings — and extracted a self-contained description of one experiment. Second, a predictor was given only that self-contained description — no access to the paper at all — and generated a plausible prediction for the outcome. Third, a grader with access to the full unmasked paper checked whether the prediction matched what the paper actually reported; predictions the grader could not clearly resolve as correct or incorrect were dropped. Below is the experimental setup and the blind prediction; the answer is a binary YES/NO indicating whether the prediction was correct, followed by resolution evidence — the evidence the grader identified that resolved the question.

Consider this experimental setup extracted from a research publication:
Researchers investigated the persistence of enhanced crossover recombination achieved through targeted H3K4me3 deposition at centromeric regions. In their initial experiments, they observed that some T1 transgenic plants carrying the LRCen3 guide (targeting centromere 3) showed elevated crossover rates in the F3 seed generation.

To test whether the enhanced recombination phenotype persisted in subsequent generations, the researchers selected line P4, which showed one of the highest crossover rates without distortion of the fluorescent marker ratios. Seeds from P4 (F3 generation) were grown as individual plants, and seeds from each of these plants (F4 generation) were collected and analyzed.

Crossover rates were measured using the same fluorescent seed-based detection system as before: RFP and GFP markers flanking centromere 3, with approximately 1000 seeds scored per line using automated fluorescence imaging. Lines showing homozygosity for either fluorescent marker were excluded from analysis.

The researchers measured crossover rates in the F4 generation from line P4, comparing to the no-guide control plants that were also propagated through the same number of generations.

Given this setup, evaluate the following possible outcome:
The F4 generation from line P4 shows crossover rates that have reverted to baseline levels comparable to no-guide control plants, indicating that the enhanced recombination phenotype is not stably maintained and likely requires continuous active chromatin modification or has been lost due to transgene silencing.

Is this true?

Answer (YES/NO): NO